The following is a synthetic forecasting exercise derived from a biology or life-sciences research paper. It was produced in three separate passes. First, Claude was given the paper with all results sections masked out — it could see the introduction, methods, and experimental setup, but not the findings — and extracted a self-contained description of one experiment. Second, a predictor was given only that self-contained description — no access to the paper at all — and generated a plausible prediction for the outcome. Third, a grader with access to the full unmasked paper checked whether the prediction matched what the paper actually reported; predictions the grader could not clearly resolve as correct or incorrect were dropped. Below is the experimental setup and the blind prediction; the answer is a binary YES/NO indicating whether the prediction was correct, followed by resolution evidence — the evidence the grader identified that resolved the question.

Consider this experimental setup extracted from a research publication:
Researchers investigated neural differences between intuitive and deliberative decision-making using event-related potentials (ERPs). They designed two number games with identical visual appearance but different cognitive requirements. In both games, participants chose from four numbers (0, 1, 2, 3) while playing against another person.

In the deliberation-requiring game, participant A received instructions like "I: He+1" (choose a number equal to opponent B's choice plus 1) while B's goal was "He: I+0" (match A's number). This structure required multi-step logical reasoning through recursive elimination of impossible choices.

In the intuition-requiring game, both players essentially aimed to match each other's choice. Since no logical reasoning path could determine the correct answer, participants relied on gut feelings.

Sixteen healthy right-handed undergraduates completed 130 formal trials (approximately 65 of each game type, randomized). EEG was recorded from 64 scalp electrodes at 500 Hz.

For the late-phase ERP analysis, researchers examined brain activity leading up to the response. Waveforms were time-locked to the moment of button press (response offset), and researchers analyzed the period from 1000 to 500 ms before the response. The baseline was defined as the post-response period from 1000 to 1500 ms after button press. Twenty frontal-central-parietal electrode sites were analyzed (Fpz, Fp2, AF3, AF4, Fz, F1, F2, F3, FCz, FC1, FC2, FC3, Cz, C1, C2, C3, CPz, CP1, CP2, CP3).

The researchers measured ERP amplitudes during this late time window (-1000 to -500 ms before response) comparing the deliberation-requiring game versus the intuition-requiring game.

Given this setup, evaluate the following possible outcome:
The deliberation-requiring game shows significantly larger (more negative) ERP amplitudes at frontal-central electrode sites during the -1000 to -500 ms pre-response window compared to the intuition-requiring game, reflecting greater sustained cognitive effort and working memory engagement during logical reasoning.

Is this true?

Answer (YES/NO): YES